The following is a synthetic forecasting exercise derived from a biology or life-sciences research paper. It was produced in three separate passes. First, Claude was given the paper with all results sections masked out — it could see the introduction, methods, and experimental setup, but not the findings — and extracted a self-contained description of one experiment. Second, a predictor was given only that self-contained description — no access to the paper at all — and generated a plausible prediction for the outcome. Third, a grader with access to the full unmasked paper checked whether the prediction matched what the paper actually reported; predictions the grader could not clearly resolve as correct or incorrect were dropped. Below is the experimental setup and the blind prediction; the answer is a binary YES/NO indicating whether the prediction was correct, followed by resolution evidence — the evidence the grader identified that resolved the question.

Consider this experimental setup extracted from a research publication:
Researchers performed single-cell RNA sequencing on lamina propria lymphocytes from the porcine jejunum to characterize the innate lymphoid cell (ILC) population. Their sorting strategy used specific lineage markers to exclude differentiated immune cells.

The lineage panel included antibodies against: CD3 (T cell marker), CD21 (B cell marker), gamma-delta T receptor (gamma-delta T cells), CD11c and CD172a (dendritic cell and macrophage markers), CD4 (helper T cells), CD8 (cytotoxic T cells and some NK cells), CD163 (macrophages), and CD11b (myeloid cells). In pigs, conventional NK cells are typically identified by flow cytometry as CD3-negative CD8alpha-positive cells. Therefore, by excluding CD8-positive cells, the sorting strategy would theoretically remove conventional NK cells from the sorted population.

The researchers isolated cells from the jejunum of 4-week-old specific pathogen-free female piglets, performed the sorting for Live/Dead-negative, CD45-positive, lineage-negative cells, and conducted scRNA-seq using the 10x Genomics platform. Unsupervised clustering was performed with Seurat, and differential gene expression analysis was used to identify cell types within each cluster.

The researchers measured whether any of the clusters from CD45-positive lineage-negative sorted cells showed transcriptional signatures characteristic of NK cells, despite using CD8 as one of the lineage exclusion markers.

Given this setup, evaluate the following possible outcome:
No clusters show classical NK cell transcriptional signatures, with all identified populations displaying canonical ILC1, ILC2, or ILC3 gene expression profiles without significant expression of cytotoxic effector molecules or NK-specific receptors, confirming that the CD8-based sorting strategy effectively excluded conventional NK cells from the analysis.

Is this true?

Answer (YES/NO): NO